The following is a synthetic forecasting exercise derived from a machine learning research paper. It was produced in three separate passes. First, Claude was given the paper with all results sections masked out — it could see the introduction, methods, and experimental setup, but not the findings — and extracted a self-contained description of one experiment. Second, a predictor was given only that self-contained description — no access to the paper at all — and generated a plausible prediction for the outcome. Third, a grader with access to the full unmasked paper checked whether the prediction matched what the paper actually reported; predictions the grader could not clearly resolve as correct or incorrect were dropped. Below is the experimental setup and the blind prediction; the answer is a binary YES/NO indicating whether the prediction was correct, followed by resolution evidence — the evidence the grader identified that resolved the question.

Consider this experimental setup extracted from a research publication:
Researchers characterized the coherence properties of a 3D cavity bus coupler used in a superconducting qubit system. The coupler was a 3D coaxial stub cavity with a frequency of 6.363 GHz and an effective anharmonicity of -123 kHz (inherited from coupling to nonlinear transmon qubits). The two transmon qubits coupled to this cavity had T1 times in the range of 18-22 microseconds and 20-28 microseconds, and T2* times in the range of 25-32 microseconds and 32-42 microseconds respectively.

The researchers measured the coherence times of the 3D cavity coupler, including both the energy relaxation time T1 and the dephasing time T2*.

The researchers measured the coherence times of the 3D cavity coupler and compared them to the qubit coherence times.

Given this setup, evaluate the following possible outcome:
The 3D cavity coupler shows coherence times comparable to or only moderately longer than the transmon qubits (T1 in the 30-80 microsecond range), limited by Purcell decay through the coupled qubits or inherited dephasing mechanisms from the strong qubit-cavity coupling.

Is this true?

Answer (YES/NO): YES